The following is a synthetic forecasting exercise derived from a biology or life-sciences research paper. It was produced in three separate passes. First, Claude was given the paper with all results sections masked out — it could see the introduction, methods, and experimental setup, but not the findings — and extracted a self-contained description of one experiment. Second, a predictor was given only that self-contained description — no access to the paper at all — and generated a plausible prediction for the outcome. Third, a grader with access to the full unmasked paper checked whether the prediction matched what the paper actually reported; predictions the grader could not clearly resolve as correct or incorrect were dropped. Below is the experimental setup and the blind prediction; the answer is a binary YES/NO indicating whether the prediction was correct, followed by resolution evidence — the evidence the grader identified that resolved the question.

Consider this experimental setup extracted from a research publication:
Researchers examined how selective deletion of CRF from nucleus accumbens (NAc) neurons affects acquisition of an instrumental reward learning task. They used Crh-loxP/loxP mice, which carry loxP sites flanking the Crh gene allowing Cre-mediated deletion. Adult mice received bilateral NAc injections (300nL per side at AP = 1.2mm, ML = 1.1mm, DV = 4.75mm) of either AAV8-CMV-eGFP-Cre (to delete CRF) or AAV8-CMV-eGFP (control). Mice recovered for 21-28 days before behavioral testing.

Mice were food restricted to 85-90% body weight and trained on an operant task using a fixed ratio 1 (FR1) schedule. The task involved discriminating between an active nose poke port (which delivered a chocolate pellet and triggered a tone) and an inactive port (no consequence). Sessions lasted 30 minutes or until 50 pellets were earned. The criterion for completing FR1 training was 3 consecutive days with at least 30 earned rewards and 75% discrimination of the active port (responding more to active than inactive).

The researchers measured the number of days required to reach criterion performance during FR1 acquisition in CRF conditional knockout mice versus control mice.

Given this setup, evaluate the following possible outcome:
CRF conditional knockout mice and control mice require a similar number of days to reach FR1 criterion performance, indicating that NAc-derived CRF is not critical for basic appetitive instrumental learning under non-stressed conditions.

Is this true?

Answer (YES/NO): NO